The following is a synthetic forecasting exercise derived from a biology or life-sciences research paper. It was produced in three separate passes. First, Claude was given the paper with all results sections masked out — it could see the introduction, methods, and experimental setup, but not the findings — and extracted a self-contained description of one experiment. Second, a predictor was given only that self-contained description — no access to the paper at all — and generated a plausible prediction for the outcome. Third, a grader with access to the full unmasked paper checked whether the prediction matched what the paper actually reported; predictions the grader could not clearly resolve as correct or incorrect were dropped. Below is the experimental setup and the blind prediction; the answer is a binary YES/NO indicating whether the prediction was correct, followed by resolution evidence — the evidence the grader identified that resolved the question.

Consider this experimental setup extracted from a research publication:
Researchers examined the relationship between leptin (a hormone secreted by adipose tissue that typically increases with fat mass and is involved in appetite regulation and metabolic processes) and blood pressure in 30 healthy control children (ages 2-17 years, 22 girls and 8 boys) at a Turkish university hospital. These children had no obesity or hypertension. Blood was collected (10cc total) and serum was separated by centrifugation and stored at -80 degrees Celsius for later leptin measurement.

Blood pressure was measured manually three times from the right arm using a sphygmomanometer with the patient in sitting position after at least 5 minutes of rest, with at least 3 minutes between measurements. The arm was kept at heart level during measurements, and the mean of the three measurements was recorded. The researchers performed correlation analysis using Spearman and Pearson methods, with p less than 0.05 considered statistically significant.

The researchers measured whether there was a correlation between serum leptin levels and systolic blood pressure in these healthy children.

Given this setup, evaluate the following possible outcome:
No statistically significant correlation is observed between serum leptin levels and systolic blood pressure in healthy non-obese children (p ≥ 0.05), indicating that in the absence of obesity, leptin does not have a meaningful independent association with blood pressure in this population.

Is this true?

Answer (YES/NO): NO